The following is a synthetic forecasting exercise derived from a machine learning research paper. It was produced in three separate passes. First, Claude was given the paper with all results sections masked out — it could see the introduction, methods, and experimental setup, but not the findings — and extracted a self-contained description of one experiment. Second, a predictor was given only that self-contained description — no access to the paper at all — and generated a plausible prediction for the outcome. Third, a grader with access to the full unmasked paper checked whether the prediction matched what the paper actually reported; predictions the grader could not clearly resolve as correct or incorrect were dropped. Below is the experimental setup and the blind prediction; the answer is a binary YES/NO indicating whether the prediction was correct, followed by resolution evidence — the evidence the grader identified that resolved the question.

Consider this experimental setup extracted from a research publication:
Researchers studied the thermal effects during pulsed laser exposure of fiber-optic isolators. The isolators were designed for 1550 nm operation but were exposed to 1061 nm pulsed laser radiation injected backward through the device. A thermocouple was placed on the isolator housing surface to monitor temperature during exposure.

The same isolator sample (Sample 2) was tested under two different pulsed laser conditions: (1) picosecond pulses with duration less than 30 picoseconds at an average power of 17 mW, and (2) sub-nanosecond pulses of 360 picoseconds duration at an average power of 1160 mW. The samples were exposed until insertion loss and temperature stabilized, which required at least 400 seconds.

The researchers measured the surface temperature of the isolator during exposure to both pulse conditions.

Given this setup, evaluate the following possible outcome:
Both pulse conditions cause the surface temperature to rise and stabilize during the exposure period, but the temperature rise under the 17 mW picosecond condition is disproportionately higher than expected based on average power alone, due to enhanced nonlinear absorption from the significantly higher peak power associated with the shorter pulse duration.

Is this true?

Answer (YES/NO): NO